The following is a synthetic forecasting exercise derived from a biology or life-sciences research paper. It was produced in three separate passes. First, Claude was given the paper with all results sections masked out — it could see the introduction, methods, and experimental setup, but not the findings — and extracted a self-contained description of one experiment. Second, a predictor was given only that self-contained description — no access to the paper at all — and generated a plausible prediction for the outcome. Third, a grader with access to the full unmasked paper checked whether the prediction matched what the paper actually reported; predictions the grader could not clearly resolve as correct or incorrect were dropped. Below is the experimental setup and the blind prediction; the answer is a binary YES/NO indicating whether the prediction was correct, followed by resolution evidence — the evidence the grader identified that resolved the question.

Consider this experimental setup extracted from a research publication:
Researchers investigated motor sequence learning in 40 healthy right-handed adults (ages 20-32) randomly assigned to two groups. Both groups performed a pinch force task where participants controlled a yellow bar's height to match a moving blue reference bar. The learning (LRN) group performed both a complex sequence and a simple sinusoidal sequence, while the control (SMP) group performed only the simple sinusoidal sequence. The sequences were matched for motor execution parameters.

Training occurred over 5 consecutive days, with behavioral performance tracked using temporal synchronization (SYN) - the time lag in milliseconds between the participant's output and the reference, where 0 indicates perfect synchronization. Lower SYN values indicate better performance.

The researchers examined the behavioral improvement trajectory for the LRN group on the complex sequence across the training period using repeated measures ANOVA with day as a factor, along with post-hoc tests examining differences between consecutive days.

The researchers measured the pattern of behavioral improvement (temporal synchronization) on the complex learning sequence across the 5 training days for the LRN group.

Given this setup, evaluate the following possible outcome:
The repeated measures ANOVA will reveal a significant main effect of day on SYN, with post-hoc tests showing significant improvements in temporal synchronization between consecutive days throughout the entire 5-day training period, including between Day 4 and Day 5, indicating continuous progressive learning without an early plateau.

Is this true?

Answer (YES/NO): NO